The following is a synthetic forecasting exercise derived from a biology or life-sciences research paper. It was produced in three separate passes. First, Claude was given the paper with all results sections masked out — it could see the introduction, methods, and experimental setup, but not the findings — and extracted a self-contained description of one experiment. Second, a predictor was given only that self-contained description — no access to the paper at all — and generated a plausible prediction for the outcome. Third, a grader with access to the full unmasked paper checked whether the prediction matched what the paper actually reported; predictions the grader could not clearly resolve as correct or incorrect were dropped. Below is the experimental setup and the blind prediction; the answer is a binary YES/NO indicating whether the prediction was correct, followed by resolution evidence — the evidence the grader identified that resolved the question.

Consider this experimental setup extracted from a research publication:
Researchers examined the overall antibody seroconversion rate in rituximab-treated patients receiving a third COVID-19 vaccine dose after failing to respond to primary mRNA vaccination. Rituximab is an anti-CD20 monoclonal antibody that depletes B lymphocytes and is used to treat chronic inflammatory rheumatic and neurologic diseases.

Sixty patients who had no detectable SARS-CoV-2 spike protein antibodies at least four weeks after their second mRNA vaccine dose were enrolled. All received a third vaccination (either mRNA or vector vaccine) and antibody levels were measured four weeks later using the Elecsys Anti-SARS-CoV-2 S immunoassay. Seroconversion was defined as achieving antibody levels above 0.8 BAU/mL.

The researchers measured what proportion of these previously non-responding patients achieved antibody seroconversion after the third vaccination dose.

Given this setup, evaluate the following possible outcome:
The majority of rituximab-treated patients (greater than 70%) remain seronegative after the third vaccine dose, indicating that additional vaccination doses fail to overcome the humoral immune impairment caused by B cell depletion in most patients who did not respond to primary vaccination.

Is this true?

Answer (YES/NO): YES